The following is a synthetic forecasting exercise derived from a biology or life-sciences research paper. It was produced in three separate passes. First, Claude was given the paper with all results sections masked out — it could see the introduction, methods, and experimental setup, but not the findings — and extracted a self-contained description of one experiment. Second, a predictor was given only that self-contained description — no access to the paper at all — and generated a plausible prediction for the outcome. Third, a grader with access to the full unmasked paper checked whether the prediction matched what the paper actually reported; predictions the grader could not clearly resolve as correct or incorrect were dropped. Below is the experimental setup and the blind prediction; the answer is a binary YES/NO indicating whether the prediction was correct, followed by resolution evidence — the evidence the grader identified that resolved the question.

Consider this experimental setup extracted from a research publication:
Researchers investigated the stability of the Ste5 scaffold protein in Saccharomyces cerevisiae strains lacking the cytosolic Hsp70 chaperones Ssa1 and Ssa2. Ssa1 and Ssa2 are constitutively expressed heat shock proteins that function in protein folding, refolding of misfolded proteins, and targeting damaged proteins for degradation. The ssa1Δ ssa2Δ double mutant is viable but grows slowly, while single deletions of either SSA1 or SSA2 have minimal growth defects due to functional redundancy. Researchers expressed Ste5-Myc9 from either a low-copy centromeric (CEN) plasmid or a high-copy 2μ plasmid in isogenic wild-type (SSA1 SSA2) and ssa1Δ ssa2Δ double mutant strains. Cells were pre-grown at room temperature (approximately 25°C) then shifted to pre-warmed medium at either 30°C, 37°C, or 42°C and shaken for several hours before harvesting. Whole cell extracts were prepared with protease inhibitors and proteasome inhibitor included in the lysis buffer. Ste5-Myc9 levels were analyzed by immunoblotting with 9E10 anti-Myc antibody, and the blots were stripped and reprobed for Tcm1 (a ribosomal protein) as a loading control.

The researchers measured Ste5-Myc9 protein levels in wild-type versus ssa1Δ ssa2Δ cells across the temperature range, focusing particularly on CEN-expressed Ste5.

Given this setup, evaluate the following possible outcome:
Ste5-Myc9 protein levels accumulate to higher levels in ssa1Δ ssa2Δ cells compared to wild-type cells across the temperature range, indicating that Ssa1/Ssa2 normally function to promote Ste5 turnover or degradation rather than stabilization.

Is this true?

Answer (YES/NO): NO